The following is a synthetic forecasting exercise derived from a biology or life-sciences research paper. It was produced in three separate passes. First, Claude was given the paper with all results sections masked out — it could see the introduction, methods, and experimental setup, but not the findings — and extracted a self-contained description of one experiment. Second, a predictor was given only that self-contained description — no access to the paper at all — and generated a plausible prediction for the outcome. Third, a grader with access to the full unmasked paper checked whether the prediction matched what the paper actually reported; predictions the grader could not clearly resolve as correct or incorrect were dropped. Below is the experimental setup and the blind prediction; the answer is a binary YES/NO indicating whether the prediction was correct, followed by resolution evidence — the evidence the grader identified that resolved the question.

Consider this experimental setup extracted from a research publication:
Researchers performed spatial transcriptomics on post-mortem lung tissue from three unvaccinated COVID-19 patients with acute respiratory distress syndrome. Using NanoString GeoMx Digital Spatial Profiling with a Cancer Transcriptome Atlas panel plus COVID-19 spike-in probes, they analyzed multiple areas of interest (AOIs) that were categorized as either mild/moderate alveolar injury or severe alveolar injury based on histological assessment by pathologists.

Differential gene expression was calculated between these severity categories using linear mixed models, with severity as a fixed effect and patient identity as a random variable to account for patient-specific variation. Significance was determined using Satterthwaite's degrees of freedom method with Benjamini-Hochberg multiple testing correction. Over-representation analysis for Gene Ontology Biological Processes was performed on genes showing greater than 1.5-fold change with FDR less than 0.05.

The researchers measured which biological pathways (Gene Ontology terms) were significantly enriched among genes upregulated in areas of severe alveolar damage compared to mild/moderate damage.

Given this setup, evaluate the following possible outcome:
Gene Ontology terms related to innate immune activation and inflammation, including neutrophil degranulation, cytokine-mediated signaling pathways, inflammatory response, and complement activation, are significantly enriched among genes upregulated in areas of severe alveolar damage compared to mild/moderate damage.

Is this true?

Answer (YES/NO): NO